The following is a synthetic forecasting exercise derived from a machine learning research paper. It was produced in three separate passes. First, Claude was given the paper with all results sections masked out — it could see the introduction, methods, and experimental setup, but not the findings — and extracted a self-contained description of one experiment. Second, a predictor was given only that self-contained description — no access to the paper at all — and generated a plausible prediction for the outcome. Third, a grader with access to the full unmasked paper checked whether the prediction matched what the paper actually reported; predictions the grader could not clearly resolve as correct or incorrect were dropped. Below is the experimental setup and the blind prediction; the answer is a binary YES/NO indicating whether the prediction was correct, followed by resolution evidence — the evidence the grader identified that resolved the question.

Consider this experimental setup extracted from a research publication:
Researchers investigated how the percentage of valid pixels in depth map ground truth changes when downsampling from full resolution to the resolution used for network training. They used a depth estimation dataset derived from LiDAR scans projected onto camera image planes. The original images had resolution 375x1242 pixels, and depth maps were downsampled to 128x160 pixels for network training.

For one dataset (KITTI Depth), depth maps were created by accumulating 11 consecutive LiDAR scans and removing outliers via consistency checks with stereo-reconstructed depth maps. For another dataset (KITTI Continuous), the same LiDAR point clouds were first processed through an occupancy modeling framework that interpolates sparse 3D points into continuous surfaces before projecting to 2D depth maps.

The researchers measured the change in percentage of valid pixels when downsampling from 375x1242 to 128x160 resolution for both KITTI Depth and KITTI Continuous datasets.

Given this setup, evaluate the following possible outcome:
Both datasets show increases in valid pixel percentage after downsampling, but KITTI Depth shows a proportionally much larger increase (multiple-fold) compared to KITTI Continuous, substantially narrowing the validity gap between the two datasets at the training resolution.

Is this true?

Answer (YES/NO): YES